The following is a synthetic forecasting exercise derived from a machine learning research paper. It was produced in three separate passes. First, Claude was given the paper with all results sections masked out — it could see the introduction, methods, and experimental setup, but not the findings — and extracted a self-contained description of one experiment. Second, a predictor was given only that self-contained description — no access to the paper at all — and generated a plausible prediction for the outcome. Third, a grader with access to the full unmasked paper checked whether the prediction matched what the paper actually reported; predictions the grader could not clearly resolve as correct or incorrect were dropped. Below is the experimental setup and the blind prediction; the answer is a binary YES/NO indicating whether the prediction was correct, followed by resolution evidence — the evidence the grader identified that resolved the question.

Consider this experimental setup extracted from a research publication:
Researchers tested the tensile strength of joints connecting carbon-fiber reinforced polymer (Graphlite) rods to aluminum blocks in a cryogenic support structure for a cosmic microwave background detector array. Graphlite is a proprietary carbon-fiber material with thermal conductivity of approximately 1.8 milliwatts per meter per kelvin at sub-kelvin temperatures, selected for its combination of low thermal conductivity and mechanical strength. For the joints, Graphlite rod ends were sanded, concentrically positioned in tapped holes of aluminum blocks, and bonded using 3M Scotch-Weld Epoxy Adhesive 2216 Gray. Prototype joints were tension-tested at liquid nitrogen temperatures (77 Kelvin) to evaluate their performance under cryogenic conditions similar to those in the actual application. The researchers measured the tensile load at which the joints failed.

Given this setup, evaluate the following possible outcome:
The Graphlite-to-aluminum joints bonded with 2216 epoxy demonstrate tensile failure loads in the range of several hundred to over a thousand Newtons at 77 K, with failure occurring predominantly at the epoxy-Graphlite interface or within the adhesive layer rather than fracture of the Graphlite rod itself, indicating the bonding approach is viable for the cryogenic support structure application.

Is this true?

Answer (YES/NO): NO